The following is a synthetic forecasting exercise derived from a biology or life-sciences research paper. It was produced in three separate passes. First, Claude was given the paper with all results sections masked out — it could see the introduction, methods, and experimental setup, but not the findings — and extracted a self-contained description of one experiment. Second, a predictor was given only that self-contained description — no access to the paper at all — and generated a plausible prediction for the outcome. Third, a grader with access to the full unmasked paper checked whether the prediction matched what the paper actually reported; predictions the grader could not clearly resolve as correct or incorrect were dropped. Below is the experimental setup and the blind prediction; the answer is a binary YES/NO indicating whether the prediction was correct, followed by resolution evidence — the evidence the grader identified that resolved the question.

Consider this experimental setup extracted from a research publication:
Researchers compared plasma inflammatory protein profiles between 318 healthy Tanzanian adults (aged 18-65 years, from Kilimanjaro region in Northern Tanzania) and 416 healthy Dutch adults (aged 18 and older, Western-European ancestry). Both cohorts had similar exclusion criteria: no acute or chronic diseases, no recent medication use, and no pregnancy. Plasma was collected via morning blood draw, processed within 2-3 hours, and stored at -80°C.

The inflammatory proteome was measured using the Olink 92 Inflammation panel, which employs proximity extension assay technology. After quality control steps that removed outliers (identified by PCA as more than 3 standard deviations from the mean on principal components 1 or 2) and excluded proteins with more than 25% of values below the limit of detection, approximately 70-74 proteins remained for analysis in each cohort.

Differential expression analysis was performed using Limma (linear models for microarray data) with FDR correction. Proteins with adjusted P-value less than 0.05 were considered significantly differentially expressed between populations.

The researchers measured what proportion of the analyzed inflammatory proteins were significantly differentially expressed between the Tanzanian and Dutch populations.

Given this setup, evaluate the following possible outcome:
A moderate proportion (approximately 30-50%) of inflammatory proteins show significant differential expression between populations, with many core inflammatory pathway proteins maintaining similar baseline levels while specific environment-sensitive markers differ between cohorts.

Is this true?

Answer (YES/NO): NO